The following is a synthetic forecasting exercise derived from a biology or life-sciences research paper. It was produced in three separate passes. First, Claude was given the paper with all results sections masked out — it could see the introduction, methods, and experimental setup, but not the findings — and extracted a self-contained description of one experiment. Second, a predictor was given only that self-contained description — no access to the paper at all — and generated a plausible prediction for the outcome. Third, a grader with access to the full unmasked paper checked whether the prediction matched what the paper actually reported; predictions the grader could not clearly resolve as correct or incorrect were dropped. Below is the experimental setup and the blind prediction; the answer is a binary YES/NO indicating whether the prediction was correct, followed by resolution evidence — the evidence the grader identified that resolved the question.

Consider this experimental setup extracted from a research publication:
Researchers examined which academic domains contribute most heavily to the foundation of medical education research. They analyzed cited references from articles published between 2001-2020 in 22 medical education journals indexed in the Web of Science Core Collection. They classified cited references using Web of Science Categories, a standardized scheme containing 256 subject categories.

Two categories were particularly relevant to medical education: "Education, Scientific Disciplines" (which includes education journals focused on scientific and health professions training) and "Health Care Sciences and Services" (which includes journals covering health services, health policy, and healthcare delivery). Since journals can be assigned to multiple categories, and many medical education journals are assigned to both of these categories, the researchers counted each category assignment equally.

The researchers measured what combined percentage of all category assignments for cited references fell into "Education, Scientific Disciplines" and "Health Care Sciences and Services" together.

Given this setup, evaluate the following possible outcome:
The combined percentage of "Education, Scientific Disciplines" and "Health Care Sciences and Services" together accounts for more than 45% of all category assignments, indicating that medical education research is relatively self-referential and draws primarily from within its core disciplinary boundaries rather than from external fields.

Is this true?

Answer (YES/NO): YES